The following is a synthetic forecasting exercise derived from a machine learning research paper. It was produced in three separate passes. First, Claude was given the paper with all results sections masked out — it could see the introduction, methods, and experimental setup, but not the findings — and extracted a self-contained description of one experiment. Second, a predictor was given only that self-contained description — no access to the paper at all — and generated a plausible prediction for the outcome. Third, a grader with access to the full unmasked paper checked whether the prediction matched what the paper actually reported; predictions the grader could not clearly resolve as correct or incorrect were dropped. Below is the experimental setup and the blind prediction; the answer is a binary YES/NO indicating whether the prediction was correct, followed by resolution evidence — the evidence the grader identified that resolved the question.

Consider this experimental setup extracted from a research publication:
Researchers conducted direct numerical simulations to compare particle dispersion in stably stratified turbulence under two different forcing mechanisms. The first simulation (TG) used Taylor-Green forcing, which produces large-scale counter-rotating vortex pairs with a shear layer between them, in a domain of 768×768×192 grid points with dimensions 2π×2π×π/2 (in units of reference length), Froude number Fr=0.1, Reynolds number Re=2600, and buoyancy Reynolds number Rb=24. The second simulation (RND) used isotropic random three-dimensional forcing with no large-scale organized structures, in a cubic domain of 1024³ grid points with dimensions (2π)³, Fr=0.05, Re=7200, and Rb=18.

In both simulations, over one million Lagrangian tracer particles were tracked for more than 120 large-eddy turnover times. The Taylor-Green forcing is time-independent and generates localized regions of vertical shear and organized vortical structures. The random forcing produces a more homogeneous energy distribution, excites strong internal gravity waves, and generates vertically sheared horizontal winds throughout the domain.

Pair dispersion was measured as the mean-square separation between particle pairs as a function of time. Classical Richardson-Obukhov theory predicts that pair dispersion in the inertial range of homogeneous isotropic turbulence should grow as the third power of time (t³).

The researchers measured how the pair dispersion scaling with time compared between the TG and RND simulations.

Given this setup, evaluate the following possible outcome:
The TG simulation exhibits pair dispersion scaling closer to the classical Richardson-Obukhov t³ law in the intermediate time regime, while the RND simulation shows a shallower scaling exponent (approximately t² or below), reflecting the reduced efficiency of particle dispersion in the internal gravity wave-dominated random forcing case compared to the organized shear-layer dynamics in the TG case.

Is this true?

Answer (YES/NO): NO